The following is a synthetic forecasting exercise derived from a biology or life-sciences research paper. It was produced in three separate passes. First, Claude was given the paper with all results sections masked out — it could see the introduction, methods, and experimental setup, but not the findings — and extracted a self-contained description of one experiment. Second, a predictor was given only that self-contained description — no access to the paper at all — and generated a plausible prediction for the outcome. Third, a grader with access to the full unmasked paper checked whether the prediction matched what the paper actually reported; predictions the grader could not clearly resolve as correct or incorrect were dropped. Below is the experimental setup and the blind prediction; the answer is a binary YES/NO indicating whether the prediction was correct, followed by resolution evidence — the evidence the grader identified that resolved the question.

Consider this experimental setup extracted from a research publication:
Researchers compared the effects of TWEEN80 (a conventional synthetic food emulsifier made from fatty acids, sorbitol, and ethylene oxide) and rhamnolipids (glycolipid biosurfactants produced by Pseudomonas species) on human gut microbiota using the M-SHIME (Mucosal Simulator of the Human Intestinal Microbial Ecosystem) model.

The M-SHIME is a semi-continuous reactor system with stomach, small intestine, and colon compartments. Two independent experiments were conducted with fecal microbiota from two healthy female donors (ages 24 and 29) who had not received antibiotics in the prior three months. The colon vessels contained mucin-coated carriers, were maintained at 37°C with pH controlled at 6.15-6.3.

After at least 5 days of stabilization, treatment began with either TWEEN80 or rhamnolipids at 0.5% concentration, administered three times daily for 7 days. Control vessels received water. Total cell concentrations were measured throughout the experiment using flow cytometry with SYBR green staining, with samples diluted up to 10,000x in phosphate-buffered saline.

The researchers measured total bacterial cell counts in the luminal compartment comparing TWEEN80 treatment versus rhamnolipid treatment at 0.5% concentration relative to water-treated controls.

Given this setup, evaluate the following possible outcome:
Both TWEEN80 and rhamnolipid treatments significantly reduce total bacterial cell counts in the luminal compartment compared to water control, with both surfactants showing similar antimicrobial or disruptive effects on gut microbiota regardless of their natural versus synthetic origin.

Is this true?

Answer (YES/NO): NO